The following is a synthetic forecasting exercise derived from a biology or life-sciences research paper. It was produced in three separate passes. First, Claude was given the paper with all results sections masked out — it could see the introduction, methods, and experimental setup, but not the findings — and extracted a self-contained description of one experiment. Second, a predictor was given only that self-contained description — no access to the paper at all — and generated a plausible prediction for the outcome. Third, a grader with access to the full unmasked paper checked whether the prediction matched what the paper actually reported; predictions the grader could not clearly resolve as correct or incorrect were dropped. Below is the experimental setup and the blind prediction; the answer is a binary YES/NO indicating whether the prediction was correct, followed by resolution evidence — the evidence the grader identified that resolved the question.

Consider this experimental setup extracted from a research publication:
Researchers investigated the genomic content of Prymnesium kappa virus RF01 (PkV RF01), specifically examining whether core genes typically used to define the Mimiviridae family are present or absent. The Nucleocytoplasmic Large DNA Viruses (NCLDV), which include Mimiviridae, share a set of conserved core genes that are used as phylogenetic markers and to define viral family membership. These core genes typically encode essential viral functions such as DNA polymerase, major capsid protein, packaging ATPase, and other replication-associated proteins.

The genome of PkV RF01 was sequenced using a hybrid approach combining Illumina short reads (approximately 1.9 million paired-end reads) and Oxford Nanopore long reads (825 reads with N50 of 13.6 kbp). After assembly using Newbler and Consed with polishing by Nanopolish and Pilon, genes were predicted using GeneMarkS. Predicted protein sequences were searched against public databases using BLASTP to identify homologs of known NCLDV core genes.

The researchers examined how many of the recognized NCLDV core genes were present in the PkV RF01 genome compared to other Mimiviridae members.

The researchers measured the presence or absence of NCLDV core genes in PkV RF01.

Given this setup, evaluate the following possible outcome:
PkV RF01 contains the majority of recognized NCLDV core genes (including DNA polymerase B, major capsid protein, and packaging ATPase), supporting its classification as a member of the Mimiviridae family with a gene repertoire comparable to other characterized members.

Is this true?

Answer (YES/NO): YES